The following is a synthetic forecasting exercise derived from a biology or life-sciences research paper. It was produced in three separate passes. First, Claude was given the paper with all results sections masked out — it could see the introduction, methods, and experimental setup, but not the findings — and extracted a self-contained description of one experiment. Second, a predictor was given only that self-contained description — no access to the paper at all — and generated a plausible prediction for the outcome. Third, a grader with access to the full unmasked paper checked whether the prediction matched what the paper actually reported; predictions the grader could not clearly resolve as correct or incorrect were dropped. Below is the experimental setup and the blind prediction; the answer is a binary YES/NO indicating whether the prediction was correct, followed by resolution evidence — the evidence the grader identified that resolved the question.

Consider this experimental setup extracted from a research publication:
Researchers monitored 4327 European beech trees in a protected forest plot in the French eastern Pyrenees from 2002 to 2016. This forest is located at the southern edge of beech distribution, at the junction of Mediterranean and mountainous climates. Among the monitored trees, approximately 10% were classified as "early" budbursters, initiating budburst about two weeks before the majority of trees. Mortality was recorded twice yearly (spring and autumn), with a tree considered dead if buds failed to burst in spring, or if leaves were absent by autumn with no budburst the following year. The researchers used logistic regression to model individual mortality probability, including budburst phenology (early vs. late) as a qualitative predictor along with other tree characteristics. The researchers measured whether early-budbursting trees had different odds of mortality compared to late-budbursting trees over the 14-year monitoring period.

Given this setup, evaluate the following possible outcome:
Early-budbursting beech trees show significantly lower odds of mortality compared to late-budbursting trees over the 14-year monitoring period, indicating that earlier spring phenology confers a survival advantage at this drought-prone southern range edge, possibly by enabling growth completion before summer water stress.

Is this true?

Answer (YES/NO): NO